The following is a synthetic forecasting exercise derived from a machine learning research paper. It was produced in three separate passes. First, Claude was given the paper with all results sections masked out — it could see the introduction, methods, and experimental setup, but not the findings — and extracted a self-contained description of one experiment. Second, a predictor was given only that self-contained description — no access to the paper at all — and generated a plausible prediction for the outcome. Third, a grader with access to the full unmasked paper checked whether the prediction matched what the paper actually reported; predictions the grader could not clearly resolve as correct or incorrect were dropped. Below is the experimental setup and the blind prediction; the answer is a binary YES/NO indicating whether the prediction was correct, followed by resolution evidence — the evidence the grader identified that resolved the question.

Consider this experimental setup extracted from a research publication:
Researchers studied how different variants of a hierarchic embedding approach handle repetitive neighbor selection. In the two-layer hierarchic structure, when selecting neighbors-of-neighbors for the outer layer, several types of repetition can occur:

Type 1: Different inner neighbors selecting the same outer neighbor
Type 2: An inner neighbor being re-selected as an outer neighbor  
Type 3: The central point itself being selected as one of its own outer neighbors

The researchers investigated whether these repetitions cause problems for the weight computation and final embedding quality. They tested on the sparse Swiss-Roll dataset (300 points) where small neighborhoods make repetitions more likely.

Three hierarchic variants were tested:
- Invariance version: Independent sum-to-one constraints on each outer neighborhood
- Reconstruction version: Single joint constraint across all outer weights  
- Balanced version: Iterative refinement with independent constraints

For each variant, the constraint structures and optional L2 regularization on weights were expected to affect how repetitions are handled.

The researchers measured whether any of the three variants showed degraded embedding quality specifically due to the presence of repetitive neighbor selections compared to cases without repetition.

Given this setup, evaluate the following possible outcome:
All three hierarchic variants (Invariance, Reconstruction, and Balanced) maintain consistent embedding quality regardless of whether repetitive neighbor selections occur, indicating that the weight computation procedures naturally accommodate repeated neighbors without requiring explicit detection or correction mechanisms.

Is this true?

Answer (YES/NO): YES